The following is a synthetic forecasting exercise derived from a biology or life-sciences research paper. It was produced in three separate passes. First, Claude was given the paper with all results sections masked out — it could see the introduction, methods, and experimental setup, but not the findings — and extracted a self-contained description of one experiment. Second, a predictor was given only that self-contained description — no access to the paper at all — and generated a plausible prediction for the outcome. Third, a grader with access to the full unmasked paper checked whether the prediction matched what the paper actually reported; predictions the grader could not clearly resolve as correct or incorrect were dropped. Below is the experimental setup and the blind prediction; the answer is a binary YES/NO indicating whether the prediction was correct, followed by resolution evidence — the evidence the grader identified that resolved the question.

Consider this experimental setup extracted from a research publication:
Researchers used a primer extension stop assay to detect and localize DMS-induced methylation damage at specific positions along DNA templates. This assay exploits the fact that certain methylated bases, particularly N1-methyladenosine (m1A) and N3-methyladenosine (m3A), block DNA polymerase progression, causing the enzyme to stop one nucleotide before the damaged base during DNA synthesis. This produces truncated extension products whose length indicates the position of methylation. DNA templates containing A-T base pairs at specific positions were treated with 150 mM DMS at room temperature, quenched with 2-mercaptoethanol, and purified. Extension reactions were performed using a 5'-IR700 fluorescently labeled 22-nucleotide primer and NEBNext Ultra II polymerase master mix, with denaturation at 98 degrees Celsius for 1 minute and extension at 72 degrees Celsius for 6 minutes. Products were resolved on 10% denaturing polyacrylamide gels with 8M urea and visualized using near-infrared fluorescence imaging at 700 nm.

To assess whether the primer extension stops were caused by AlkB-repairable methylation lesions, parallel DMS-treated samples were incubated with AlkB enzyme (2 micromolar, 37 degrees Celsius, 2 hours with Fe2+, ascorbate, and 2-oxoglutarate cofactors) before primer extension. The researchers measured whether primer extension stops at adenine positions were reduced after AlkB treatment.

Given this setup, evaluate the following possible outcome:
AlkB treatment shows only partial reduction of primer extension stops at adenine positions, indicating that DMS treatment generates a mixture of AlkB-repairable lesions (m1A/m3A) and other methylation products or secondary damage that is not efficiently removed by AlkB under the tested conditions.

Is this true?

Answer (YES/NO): NO